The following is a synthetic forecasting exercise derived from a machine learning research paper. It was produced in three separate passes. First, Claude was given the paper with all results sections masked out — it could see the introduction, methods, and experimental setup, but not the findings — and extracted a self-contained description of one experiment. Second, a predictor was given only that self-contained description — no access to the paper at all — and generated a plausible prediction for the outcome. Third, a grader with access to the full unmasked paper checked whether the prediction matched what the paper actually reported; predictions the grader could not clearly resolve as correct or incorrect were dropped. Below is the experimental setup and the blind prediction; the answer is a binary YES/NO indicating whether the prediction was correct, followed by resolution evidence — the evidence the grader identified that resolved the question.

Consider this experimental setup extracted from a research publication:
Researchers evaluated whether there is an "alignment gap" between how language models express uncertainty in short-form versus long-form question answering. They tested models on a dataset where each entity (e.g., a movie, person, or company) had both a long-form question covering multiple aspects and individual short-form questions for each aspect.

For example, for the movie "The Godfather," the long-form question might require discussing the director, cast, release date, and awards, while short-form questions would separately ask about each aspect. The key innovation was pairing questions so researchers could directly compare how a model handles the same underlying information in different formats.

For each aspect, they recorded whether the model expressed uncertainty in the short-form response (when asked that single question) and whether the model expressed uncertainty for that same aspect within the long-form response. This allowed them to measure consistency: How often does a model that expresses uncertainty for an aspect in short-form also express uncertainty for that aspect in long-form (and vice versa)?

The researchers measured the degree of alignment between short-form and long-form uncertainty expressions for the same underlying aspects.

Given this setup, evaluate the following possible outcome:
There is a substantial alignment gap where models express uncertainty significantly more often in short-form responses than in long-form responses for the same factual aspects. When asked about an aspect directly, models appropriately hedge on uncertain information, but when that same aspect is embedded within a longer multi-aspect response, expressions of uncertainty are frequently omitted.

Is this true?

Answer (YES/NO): YES